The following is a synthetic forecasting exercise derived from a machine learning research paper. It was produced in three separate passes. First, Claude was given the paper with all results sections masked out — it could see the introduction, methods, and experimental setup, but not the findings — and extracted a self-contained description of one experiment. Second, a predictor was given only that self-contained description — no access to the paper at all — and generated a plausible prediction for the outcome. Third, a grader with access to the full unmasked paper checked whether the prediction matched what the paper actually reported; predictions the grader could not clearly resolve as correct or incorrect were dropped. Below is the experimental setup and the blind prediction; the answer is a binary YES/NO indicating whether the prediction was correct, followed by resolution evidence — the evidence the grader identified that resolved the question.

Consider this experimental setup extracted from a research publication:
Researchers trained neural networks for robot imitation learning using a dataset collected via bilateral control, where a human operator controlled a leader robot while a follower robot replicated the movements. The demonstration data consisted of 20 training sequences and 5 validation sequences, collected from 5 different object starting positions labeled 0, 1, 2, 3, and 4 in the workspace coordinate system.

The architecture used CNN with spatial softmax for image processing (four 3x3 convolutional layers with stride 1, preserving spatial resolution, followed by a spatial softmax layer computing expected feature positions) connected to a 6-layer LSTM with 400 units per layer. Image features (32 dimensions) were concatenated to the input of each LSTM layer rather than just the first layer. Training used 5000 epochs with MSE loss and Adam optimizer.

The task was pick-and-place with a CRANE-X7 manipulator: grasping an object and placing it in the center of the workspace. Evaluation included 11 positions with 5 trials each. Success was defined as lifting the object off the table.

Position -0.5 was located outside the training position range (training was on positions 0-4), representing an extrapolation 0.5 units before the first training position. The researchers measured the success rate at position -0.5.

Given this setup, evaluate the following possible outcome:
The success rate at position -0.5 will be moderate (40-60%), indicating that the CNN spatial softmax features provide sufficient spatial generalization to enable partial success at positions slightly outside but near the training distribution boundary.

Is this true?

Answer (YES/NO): NO